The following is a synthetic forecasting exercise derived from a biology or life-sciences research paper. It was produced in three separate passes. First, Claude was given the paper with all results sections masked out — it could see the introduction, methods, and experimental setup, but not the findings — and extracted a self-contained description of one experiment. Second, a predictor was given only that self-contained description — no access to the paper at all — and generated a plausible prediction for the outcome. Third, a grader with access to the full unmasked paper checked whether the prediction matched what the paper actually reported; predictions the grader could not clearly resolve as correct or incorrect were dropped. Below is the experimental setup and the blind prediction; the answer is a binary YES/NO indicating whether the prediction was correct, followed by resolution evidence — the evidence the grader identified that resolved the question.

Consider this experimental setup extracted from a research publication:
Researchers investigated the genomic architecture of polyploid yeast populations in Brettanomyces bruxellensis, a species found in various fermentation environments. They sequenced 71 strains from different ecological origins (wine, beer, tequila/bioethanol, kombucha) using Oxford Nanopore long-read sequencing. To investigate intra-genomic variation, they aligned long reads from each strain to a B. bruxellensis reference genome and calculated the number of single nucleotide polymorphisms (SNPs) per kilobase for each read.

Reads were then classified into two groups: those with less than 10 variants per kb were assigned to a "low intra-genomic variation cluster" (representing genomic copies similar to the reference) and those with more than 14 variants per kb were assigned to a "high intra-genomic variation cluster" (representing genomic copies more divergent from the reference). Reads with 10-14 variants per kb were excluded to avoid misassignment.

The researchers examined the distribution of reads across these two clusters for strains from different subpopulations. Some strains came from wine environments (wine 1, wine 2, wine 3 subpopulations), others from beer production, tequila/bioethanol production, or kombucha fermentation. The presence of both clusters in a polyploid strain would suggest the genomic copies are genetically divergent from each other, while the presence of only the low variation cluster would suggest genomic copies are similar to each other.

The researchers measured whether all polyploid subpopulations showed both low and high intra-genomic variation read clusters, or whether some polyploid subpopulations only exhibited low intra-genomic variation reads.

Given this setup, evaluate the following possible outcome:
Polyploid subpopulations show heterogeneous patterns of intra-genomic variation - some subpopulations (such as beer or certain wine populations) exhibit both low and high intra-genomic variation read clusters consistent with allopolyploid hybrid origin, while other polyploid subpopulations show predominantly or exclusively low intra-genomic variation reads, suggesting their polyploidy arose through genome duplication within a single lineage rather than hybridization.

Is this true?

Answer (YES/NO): YES